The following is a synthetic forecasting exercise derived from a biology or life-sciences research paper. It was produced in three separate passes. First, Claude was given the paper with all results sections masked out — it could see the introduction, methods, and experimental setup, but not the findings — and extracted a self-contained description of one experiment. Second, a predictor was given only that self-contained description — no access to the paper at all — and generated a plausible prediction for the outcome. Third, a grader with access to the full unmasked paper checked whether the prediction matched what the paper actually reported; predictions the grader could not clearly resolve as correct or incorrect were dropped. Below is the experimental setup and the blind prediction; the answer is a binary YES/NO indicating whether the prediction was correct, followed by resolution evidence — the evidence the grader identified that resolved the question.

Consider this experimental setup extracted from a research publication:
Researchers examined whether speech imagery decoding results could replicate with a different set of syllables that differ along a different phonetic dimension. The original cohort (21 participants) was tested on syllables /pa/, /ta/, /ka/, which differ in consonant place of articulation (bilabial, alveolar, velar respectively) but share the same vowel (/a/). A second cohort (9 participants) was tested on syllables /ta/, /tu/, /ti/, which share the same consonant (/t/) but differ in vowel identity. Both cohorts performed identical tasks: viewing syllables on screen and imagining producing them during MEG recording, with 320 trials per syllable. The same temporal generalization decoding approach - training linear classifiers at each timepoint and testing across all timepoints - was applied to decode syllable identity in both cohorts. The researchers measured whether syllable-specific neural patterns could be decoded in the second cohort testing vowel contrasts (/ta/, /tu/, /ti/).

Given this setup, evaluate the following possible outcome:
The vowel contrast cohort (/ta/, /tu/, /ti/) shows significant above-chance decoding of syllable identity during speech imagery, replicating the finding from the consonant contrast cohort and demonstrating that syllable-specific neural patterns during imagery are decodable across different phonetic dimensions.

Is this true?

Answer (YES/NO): YES